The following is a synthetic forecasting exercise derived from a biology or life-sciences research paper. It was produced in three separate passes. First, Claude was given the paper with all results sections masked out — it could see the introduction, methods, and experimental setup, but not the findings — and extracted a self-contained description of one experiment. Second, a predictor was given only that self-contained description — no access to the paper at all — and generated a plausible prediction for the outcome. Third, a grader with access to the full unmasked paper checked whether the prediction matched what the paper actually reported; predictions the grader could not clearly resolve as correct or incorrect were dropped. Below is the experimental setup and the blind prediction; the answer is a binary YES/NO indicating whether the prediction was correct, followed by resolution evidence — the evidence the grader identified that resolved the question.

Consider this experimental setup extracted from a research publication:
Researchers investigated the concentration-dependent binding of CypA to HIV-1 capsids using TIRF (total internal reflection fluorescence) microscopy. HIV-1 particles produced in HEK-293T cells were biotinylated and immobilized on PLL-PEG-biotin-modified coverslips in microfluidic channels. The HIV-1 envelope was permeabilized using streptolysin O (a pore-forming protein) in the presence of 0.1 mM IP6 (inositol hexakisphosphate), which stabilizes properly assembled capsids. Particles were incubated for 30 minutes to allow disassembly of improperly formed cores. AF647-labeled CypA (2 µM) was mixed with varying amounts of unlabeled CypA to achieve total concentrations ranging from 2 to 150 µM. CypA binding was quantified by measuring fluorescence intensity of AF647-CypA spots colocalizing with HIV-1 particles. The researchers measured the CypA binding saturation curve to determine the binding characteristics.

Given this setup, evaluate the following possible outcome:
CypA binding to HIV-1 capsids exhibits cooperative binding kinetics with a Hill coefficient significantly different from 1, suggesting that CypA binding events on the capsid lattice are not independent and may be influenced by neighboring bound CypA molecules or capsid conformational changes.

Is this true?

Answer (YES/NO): NO